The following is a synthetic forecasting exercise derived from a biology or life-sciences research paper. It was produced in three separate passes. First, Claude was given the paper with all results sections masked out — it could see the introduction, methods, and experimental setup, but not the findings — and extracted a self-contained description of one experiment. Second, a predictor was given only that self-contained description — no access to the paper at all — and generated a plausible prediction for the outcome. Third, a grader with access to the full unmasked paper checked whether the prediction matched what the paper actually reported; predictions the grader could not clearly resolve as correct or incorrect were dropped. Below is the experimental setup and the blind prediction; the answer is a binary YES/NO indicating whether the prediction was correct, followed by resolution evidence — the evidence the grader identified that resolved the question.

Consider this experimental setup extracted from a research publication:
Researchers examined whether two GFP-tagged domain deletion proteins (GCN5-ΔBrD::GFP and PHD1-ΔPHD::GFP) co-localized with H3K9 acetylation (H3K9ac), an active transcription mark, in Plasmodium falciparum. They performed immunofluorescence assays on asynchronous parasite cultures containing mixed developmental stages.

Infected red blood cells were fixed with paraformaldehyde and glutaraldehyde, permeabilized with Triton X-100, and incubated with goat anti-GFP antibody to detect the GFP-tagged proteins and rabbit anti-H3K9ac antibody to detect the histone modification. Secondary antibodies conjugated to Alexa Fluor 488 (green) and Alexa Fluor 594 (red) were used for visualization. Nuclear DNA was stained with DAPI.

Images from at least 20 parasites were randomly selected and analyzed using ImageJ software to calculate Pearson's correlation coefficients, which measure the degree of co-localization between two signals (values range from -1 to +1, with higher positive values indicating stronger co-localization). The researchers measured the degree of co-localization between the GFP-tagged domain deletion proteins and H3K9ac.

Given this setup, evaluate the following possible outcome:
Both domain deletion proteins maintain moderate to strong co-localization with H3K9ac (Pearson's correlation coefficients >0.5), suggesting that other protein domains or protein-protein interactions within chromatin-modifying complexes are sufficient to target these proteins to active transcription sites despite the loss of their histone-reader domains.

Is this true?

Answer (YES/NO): NO